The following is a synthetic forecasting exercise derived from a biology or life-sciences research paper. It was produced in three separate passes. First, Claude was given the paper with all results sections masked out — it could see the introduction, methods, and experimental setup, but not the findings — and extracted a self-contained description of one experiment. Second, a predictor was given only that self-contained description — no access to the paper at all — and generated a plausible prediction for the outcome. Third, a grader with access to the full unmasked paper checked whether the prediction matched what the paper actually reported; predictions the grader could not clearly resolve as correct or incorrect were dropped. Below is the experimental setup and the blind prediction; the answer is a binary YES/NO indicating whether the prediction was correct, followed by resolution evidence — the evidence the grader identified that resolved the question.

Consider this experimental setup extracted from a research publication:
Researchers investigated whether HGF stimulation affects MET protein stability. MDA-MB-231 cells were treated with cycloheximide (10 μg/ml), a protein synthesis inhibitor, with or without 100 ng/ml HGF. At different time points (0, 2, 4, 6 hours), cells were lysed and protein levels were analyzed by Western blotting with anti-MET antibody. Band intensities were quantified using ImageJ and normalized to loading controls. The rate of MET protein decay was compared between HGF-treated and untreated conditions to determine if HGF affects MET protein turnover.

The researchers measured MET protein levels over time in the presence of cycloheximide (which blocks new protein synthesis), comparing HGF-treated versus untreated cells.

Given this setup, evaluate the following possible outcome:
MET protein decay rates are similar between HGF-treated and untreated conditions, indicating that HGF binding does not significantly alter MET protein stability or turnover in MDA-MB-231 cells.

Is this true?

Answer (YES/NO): NO